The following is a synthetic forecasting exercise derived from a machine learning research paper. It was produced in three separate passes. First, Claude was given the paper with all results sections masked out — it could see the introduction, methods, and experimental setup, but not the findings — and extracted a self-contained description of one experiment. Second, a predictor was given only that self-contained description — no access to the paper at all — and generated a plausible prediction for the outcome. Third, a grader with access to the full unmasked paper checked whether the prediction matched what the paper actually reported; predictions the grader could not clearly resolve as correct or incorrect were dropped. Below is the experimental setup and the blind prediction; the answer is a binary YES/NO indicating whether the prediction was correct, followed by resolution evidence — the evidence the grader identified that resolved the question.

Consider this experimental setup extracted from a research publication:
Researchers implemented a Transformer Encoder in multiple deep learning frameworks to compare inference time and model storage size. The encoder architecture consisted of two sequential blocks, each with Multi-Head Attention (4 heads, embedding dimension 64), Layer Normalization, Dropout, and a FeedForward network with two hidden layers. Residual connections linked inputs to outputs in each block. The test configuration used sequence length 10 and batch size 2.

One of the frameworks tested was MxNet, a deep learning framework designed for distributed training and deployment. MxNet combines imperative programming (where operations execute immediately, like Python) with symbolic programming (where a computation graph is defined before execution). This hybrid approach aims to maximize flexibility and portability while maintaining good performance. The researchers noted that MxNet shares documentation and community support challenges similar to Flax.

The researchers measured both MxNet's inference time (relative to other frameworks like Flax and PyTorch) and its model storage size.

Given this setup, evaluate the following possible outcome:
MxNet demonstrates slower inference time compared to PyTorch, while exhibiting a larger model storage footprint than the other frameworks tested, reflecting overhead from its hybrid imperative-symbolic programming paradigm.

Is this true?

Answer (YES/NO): NO